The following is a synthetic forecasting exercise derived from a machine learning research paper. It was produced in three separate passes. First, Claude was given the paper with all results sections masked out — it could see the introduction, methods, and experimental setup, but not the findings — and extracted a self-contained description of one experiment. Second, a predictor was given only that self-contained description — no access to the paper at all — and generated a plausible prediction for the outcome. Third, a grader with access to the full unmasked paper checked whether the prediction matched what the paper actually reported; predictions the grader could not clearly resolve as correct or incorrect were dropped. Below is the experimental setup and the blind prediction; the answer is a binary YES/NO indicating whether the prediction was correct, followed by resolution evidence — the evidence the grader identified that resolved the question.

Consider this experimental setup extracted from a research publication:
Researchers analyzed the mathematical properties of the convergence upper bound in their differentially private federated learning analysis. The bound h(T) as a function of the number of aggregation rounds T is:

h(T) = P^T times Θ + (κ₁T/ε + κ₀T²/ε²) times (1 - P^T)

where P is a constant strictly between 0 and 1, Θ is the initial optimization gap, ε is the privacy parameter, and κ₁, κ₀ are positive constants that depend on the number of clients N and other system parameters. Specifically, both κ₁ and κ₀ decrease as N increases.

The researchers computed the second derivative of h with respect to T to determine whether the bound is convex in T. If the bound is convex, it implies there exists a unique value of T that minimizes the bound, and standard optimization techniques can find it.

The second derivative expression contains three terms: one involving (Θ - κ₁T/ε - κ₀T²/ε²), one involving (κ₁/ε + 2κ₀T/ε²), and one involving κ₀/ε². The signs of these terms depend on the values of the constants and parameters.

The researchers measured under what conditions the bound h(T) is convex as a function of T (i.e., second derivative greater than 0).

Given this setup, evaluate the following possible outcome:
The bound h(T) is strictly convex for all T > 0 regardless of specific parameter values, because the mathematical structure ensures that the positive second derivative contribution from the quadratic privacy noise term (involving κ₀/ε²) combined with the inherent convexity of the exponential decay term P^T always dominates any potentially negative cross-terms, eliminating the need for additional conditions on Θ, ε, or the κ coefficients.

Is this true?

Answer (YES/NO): NO